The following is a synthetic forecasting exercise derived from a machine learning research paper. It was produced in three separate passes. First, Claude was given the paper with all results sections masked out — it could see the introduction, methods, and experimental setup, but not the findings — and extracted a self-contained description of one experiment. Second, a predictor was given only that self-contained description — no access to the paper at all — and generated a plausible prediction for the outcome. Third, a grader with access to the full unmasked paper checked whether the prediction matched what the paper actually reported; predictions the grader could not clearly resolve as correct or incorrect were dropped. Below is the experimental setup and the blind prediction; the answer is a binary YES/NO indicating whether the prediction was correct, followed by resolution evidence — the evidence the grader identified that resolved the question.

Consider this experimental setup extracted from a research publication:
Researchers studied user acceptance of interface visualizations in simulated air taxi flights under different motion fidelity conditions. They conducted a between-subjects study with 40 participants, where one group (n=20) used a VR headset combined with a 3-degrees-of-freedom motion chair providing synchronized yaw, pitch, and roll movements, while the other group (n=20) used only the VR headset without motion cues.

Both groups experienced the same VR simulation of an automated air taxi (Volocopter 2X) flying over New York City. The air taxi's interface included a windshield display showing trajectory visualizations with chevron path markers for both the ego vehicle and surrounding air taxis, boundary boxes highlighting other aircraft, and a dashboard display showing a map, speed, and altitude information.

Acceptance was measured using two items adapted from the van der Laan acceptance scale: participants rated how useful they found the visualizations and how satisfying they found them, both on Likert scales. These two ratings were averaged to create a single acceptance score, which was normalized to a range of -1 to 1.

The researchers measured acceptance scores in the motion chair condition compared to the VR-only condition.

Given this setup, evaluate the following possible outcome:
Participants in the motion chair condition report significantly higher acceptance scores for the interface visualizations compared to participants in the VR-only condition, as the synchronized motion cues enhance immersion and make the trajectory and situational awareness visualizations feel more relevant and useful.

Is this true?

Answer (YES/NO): NO